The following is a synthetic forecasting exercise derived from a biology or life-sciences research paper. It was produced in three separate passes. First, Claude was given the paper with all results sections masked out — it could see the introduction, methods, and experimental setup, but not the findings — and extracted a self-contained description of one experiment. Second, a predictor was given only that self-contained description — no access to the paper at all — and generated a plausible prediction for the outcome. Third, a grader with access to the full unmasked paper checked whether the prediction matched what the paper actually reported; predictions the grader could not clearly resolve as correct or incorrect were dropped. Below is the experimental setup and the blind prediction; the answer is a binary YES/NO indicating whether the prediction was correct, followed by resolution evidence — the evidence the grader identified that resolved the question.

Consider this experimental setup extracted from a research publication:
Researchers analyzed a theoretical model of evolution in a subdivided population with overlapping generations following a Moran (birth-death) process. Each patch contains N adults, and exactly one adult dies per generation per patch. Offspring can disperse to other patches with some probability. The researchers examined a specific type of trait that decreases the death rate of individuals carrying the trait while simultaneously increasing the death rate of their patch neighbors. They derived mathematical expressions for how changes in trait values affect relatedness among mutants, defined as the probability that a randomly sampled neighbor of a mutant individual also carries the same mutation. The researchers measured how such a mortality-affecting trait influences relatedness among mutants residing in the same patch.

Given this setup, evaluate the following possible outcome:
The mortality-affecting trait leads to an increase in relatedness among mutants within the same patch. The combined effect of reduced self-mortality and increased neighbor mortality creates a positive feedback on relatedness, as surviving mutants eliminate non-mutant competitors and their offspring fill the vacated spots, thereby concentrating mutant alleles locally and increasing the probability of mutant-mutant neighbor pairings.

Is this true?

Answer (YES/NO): YES